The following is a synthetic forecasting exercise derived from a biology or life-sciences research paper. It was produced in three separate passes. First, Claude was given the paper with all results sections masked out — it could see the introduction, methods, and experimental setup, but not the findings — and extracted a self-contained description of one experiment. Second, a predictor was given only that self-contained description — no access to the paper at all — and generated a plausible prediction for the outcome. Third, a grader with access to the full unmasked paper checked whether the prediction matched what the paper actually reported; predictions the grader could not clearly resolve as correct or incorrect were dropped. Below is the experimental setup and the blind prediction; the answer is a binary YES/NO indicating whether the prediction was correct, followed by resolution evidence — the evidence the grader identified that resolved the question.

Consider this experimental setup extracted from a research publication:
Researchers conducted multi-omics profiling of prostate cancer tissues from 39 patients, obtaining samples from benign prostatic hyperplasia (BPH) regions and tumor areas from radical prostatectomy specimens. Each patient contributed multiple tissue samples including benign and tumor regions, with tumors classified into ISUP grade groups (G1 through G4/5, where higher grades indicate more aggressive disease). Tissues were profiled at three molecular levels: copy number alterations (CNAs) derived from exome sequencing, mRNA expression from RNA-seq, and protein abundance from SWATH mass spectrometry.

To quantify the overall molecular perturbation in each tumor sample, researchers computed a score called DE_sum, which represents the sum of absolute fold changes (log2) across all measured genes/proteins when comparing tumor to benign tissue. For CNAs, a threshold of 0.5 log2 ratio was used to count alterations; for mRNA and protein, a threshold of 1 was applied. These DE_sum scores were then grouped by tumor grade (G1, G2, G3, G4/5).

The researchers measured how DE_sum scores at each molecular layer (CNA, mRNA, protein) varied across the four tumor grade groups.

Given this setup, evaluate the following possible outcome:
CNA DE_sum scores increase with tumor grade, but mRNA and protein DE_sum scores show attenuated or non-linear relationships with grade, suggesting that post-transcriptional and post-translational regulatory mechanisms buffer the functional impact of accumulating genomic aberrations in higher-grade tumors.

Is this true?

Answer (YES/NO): NO